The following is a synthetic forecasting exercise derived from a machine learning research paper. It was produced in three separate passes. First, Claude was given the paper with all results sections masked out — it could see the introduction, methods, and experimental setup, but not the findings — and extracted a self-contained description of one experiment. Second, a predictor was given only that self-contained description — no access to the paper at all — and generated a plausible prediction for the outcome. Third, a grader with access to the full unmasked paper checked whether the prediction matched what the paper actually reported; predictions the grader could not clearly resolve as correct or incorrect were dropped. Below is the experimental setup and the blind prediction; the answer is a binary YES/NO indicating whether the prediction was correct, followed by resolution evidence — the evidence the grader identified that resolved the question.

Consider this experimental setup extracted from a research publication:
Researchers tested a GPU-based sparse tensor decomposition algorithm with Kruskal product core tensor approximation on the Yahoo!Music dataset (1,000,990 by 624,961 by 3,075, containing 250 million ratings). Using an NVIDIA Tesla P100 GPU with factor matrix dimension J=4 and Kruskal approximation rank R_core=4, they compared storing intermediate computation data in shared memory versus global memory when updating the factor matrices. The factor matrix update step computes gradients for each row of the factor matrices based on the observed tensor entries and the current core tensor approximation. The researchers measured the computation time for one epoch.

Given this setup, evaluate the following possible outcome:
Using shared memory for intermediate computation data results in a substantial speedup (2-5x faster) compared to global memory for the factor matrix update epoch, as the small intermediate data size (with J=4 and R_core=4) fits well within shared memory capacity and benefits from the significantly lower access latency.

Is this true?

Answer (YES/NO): NO